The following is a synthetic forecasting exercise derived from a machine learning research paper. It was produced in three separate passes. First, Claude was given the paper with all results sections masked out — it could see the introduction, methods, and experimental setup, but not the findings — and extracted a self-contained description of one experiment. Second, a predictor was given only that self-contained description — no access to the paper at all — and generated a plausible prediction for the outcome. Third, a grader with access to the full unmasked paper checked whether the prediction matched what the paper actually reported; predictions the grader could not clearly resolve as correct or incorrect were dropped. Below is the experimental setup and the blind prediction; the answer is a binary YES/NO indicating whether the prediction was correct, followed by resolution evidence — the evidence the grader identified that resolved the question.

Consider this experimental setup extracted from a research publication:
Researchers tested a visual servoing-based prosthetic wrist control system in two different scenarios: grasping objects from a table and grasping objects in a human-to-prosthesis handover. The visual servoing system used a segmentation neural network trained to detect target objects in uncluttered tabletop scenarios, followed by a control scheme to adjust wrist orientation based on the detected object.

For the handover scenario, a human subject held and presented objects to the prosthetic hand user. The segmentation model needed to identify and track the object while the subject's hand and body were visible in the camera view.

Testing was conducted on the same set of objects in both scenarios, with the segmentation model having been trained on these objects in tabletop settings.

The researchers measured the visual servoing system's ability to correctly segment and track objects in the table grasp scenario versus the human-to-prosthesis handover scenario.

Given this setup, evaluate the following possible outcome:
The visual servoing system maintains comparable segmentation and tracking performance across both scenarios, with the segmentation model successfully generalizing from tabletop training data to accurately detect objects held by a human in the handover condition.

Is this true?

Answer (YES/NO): NO